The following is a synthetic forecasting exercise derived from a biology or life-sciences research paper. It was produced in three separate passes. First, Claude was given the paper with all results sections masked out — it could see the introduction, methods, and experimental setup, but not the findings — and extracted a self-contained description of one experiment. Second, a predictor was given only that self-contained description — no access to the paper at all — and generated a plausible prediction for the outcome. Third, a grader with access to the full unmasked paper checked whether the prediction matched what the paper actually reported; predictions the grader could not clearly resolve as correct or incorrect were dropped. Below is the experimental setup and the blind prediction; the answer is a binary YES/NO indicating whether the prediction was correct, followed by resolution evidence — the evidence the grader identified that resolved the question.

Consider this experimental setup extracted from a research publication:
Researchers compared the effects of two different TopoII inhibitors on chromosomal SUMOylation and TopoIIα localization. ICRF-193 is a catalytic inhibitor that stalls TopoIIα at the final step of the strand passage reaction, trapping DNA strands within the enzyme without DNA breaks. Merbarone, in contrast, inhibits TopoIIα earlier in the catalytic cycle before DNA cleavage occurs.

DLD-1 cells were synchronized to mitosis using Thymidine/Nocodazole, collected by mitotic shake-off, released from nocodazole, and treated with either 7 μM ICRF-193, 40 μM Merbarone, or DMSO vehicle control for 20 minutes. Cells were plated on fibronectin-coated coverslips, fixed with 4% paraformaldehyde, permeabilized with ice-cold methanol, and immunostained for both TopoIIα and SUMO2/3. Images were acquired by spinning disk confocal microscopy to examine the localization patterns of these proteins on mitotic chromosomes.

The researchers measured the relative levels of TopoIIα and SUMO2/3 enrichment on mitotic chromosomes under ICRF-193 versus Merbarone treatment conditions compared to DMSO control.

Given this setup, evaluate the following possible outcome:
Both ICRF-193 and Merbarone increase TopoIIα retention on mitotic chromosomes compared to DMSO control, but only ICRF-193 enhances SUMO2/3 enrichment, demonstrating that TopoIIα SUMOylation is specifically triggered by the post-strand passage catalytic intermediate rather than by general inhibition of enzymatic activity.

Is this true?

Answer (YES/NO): NO